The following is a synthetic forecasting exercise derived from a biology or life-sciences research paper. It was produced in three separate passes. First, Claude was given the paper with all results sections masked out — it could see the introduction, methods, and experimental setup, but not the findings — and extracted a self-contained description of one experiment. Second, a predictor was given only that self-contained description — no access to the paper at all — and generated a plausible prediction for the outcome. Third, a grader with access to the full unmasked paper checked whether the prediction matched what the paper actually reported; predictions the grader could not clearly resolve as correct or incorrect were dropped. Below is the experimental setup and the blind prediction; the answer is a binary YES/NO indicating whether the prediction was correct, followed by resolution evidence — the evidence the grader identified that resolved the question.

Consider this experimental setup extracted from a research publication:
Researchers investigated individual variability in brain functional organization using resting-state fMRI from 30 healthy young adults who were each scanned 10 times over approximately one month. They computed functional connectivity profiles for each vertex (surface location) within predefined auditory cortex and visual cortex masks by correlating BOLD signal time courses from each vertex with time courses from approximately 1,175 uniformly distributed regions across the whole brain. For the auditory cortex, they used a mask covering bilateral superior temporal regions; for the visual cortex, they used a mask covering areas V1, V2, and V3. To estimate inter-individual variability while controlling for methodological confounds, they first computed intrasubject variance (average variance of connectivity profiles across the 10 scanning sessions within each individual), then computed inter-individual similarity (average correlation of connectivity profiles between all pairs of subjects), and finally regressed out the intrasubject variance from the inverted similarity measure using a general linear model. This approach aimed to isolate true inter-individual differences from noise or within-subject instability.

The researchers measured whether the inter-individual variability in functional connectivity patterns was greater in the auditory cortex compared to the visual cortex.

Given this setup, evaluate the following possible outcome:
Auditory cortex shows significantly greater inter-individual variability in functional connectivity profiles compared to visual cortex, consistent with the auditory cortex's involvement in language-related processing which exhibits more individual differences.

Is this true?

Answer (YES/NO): YES